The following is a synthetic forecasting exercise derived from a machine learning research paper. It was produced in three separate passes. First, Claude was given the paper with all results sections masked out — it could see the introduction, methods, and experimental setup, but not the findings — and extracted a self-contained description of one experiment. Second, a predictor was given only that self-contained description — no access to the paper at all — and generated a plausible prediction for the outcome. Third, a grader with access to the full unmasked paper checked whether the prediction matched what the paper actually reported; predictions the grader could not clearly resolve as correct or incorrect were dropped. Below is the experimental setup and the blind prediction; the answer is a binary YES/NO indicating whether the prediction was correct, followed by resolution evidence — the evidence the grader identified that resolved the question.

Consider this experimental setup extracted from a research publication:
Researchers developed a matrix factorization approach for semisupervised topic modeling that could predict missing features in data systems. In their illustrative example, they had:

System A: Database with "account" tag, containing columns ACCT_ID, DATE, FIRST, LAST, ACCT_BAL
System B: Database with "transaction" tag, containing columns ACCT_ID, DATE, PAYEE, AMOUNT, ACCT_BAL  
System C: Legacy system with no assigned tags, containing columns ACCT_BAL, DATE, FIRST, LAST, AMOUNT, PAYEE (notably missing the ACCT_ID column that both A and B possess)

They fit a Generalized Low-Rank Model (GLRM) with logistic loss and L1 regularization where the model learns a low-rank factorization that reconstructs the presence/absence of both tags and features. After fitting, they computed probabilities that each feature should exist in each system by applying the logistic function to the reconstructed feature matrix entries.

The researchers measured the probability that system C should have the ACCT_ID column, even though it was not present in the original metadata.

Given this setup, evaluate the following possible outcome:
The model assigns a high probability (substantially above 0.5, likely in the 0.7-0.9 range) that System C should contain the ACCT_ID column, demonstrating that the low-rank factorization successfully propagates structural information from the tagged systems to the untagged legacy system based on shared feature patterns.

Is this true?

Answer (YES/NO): NO